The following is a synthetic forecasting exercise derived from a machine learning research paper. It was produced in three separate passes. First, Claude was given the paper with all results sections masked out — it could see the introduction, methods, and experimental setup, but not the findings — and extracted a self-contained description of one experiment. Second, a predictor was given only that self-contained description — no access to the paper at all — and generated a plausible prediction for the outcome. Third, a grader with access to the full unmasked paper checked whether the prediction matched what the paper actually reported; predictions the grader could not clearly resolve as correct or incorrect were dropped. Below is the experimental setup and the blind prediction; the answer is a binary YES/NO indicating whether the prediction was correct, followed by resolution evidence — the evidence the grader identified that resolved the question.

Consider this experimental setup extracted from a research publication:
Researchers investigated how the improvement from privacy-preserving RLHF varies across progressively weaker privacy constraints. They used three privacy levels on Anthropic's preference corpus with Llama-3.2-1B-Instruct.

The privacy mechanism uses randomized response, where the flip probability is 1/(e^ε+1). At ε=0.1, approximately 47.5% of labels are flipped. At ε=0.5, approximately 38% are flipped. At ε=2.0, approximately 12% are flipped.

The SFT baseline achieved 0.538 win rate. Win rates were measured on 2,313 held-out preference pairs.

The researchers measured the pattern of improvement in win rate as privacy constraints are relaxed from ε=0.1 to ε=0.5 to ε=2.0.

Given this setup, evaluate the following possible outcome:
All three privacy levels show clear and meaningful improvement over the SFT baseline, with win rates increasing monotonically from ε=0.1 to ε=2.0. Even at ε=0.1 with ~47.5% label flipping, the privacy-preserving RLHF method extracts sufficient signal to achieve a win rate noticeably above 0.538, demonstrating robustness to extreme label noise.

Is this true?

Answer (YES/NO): NO